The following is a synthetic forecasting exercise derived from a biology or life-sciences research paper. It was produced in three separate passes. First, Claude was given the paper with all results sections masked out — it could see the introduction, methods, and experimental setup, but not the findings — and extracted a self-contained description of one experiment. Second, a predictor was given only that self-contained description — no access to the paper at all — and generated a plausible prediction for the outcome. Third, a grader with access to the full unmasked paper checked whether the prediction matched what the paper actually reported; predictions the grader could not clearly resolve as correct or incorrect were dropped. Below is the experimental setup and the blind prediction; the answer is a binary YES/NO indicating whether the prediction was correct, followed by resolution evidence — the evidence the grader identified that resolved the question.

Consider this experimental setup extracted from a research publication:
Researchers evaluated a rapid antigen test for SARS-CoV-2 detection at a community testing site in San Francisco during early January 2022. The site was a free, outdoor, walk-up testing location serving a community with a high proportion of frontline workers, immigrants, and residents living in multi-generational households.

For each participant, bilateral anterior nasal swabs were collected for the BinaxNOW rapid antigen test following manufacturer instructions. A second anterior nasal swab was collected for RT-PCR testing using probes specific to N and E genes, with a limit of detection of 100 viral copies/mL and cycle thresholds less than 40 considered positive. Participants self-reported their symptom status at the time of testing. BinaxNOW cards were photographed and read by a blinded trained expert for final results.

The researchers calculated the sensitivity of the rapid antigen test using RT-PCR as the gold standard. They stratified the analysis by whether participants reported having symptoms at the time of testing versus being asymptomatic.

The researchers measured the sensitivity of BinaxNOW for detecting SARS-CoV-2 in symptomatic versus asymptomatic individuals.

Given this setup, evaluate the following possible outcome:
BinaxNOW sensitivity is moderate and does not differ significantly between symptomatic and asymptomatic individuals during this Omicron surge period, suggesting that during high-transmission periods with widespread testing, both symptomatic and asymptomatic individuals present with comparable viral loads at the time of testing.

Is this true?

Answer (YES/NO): NO